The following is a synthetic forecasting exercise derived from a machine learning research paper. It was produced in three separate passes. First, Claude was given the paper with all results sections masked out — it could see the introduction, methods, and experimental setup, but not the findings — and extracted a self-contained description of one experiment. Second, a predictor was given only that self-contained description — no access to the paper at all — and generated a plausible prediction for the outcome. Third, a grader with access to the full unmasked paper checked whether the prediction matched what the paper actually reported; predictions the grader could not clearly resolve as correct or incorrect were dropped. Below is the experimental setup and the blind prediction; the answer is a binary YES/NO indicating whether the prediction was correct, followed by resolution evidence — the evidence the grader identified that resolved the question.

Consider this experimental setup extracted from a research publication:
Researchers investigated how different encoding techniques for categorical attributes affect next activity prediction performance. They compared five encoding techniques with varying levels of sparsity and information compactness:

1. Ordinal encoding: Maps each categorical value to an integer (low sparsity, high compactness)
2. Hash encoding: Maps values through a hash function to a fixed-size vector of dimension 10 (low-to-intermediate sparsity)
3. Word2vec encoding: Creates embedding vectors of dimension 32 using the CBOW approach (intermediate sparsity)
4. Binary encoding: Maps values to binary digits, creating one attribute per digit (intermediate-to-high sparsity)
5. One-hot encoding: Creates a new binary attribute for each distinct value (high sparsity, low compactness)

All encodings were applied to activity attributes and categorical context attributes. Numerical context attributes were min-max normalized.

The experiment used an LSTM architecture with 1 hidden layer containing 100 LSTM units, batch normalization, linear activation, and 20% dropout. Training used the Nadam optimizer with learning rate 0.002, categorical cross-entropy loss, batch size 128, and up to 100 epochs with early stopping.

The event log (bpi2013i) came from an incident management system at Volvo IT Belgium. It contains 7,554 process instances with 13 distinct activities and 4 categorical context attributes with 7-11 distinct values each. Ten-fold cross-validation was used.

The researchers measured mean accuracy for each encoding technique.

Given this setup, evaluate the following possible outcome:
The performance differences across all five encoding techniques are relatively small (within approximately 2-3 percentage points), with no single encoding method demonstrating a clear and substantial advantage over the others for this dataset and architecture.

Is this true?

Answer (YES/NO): NO